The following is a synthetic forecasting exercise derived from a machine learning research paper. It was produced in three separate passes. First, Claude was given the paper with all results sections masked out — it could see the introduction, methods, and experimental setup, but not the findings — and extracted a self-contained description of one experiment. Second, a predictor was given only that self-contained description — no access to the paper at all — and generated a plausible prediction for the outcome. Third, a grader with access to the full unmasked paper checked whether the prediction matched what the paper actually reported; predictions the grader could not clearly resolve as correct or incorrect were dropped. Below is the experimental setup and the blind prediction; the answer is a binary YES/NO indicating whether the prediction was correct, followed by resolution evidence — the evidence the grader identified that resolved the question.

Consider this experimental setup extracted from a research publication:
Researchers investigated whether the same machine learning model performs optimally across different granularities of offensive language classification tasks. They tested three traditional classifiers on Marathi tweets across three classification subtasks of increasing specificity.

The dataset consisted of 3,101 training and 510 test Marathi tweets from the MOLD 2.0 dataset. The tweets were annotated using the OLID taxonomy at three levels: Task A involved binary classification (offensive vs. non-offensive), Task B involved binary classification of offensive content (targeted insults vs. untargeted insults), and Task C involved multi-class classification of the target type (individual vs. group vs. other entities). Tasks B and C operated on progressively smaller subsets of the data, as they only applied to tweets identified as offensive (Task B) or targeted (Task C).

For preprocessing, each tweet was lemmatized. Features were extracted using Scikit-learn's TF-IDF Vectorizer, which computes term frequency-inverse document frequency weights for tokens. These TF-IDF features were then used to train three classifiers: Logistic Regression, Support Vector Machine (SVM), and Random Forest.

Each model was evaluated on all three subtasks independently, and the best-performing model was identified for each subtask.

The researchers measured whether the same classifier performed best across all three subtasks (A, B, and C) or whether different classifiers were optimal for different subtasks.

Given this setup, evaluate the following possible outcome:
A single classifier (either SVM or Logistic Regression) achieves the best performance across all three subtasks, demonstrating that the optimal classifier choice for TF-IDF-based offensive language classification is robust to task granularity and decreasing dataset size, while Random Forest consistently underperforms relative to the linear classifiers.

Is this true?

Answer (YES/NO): NO